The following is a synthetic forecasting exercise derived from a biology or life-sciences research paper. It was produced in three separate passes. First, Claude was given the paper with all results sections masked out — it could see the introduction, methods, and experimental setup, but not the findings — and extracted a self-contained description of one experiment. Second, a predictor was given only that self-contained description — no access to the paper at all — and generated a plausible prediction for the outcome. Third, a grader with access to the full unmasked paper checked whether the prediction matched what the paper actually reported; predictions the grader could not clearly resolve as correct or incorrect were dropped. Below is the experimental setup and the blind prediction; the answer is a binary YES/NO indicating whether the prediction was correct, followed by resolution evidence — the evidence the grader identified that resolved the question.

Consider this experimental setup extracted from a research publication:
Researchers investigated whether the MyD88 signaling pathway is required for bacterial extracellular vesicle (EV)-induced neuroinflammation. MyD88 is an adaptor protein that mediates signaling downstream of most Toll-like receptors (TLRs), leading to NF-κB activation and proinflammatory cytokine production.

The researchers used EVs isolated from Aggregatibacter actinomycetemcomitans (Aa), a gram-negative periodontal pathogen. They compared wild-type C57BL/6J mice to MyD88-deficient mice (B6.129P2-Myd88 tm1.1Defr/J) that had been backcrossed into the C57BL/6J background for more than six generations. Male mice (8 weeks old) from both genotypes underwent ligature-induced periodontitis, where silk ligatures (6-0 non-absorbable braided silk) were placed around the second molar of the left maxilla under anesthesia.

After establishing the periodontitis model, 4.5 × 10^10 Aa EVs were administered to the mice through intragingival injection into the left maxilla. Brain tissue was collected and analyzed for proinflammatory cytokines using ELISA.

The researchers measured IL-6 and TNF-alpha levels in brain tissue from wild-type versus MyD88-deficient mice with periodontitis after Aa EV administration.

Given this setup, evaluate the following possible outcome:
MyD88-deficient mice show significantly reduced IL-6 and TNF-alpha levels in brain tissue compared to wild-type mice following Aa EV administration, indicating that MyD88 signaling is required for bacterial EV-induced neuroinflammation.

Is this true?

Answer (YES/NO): YES